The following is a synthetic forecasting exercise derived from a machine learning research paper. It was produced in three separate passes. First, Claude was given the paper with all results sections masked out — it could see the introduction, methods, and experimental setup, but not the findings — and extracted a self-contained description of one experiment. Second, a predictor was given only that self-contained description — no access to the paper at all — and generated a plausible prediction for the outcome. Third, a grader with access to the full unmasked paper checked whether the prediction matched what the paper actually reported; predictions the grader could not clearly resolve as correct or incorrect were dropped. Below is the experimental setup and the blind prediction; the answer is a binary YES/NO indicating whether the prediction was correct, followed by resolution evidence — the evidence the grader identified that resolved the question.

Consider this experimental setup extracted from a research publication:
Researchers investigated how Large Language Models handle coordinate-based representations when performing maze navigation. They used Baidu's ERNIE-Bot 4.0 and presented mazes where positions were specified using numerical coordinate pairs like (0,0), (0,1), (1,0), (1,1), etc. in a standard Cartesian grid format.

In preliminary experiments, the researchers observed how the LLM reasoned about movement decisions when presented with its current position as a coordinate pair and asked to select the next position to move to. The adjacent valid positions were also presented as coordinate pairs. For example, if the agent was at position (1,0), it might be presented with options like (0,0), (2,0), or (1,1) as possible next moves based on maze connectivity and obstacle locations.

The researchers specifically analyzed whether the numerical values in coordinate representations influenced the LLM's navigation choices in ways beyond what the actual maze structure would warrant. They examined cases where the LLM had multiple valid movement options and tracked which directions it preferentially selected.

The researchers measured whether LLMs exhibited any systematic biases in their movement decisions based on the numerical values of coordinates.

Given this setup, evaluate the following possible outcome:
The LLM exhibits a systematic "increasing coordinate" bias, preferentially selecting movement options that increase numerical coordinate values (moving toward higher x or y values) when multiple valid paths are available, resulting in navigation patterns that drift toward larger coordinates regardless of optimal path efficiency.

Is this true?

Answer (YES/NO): YES